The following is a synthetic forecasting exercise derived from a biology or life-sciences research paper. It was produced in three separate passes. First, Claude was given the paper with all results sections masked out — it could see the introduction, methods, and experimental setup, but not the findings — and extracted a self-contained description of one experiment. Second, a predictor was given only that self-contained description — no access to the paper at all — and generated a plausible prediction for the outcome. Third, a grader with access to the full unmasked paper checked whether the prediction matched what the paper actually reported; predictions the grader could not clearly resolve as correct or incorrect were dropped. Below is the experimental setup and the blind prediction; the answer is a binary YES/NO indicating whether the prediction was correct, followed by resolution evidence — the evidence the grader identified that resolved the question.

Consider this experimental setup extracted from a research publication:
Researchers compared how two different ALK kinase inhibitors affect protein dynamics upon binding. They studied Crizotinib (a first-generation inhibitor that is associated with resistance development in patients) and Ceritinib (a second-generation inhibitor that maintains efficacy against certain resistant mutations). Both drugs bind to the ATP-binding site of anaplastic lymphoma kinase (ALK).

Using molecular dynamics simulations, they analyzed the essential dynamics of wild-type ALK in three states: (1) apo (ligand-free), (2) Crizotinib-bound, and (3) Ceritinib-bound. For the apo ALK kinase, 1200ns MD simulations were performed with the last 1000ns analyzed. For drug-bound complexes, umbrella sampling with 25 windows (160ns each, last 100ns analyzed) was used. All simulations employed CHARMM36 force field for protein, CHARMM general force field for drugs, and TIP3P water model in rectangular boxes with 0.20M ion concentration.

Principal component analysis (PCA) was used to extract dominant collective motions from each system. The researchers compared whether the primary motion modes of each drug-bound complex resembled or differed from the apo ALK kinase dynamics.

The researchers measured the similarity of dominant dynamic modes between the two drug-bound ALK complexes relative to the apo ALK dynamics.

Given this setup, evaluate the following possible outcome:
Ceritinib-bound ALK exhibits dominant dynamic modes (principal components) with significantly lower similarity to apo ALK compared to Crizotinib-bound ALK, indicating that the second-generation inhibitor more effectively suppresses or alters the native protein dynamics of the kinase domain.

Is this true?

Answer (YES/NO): NO